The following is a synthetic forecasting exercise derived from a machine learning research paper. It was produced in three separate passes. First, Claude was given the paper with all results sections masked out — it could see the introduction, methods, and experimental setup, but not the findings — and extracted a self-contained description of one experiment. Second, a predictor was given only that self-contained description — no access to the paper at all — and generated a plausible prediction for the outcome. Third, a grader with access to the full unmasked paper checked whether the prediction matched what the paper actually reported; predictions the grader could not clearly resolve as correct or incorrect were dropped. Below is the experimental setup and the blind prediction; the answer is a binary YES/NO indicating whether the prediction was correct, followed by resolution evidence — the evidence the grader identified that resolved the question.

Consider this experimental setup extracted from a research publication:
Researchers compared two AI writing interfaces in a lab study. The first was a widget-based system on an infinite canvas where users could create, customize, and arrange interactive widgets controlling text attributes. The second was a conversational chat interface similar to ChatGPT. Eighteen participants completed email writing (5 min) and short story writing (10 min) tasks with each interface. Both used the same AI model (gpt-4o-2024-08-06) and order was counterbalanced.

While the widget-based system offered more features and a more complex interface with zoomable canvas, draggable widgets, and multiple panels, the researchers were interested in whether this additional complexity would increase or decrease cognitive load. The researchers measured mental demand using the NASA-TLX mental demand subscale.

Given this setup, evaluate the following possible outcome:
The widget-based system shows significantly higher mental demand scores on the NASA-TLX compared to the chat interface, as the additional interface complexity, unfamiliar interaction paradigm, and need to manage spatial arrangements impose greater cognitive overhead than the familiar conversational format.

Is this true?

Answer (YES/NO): NO